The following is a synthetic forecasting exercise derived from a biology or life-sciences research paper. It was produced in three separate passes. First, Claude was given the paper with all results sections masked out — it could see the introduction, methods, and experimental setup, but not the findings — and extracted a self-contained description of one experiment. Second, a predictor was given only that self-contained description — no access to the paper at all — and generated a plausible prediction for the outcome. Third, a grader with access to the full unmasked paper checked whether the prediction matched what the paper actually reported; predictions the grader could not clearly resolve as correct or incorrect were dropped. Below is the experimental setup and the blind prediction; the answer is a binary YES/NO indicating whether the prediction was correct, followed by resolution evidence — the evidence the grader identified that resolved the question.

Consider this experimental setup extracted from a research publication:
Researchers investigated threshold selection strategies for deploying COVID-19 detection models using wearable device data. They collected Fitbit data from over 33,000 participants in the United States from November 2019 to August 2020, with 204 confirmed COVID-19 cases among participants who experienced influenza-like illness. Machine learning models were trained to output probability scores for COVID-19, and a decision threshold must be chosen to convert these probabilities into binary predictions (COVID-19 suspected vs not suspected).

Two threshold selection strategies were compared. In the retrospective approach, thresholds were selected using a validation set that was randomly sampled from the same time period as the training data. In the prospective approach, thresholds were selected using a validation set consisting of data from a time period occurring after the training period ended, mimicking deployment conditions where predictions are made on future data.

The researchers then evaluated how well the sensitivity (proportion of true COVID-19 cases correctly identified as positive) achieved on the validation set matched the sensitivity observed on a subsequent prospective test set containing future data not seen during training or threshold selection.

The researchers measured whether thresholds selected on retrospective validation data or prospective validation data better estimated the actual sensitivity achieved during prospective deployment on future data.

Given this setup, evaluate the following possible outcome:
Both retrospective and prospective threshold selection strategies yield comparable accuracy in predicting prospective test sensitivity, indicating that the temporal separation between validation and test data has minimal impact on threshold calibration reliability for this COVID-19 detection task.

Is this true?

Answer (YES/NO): NO